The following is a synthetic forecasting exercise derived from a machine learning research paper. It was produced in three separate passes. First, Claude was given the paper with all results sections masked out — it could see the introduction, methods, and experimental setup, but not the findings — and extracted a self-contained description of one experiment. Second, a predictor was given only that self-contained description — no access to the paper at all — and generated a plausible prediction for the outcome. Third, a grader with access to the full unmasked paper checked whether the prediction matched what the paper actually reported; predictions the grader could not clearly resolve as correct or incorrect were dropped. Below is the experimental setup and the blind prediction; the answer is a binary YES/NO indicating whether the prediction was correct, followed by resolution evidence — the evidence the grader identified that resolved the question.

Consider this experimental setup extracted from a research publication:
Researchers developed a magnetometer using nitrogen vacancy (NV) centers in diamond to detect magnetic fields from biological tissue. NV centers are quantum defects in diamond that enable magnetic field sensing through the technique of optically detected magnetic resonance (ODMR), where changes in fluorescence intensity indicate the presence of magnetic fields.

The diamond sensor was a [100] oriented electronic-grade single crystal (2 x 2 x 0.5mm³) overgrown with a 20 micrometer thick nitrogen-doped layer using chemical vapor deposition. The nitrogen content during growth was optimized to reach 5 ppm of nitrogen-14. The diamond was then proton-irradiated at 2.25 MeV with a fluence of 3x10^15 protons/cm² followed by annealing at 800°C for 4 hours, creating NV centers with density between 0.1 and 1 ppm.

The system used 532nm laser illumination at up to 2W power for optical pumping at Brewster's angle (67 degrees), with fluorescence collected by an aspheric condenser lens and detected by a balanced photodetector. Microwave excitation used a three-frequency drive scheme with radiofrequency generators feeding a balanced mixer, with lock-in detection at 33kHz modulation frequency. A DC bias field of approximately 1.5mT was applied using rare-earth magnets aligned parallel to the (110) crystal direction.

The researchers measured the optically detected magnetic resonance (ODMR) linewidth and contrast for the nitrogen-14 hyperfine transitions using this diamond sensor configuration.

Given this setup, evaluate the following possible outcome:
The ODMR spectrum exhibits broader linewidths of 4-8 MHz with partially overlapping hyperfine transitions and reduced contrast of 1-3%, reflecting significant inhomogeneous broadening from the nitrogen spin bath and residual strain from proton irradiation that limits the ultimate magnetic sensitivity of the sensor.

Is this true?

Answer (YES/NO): NO